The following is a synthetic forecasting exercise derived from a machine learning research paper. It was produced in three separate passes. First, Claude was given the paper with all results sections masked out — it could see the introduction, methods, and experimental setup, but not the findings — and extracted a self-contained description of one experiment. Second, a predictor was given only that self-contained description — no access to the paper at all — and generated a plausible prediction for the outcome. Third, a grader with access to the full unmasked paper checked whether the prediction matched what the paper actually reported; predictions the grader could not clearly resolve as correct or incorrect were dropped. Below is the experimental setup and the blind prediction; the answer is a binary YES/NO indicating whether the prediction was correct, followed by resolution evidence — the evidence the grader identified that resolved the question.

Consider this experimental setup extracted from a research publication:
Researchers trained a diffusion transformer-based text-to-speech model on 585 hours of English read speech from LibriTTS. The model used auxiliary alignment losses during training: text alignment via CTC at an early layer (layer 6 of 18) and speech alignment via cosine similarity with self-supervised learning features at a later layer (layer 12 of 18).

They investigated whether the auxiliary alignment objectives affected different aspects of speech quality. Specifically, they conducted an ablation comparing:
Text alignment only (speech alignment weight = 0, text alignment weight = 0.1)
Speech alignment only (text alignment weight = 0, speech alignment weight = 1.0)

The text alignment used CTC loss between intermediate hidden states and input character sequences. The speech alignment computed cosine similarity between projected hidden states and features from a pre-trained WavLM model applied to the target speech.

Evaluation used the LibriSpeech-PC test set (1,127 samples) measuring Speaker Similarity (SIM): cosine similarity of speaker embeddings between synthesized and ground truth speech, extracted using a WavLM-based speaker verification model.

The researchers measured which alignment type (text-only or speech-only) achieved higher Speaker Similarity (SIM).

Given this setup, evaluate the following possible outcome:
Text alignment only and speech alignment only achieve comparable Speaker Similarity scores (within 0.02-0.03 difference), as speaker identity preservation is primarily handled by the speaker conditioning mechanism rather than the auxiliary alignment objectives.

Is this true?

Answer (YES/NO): NO